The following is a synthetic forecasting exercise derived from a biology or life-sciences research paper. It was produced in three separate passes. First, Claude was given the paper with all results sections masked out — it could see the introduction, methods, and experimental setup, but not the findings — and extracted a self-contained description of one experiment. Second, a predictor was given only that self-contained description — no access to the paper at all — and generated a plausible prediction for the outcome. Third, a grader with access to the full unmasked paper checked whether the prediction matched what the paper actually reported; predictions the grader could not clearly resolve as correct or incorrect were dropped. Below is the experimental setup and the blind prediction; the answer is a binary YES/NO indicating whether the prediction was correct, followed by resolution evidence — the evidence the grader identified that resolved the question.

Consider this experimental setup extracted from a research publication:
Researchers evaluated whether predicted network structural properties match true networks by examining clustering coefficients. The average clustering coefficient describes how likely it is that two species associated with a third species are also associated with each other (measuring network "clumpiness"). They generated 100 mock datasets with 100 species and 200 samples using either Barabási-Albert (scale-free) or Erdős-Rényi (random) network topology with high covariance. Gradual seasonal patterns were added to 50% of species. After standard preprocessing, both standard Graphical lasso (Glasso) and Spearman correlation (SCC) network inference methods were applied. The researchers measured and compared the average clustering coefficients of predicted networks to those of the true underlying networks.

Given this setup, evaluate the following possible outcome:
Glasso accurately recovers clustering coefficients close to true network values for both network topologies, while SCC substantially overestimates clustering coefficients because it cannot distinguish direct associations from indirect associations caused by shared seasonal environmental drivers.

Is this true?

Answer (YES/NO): NO